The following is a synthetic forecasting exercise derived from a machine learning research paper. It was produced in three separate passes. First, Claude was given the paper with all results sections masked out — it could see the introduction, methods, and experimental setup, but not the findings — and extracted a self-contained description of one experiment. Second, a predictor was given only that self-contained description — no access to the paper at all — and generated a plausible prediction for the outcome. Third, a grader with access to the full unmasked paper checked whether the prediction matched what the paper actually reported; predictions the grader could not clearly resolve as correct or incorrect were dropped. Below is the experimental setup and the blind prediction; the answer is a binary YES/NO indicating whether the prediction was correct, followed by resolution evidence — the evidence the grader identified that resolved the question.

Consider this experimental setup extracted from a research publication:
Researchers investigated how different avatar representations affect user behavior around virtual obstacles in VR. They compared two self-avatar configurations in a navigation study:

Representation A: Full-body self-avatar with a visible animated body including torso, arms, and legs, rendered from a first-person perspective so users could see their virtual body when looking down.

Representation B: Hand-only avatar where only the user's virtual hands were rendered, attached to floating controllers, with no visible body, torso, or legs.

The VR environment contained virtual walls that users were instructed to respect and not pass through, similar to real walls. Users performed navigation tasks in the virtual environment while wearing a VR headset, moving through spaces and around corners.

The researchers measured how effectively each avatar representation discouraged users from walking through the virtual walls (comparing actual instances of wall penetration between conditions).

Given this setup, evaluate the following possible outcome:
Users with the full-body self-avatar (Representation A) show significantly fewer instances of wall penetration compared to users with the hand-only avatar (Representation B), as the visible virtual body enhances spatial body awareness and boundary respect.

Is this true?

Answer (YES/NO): YES